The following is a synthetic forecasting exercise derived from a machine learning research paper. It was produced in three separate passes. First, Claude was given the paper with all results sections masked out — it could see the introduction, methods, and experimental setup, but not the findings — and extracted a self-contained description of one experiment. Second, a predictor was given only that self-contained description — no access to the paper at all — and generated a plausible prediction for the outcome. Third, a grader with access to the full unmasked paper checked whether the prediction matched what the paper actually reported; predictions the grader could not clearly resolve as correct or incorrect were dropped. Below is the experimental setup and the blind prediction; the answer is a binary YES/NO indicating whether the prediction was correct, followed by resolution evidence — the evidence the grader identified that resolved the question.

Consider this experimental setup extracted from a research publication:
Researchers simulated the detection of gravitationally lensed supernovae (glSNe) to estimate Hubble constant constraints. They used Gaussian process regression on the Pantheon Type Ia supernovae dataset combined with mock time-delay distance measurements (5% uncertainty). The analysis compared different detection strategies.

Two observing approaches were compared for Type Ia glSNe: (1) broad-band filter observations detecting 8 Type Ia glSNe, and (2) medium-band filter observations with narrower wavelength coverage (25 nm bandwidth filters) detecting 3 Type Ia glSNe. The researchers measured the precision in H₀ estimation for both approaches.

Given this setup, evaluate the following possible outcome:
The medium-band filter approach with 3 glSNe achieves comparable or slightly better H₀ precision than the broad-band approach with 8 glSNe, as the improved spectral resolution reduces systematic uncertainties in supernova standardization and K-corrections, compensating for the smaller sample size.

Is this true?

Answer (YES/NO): NO